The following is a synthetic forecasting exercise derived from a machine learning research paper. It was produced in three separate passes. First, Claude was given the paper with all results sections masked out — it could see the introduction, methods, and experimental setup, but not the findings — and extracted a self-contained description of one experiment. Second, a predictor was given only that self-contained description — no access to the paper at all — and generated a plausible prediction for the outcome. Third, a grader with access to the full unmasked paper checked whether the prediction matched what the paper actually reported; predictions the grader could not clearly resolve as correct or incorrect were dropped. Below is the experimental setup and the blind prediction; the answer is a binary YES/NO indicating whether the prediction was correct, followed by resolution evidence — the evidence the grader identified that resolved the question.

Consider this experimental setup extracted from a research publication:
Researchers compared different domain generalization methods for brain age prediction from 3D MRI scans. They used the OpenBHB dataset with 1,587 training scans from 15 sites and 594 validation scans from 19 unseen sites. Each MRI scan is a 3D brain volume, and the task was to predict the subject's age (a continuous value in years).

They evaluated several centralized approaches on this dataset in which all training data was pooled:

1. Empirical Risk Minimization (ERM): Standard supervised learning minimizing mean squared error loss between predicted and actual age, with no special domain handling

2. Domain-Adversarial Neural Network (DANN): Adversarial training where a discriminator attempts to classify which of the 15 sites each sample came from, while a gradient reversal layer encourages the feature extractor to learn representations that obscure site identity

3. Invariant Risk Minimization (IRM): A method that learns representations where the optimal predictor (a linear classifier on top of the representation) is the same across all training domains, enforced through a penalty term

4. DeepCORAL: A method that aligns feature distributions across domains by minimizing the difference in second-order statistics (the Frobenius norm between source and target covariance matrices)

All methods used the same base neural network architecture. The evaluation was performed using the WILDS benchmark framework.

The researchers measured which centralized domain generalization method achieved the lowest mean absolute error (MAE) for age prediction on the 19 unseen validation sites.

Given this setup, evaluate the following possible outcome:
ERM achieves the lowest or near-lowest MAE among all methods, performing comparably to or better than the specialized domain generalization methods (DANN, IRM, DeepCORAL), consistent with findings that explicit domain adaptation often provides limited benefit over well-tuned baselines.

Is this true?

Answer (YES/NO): NO